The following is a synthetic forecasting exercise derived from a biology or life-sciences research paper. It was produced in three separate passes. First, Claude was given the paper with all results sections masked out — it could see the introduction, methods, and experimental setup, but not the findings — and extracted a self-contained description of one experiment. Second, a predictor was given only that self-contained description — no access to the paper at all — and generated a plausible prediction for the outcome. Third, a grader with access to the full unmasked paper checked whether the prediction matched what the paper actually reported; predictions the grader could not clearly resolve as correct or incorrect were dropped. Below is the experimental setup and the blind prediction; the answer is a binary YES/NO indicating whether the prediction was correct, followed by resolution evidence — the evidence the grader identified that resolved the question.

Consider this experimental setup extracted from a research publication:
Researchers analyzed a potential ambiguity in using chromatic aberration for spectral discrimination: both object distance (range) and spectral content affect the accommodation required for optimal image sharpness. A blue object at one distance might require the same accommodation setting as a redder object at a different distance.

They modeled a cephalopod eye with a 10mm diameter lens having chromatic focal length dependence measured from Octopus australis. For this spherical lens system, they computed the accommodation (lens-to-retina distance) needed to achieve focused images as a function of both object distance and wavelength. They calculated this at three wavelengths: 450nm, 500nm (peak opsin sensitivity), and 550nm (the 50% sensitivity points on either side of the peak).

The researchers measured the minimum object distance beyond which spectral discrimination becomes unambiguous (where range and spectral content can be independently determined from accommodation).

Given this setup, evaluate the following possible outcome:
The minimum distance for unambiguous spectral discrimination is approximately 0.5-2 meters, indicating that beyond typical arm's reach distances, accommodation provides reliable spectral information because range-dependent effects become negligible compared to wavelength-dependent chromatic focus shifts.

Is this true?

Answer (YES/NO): YES